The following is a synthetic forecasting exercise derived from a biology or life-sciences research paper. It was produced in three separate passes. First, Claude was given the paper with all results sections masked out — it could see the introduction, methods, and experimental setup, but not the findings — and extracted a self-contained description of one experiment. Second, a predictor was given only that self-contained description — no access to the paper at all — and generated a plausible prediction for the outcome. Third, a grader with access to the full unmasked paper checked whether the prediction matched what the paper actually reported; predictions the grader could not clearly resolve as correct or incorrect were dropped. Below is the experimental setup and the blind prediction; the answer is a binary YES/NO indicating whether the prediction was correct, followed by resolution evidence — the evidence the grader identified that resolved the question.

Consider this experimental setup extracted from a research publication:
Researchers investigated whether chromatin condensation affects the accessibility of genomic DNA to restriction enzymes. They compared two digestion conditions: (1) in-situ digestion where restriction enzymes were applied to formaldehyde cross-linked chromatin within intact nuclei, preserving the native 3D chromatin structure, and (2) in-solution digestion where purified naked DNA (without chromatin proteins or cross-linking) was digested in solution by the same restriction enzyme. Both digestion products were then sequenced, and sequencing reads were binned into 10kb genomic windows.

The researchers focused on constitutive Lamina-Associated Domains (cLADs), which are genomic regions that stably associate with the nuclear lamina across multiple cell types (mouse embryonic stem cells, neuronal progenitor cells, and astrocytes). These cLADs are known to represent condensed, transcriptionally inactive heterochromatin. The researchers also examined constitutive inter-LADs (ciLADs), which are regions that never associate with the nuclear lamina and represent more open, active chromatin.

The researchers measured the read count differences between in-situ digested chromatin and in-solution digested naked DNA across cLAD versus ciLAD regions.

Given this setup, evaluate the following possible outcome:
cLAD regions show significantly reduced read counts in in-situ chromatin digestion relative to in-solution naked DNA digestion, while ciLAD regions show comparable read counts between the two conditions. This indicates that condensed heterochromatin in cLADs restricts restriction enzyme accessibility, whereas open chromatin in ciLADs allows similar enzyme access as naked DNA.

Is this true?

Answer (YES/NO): YES